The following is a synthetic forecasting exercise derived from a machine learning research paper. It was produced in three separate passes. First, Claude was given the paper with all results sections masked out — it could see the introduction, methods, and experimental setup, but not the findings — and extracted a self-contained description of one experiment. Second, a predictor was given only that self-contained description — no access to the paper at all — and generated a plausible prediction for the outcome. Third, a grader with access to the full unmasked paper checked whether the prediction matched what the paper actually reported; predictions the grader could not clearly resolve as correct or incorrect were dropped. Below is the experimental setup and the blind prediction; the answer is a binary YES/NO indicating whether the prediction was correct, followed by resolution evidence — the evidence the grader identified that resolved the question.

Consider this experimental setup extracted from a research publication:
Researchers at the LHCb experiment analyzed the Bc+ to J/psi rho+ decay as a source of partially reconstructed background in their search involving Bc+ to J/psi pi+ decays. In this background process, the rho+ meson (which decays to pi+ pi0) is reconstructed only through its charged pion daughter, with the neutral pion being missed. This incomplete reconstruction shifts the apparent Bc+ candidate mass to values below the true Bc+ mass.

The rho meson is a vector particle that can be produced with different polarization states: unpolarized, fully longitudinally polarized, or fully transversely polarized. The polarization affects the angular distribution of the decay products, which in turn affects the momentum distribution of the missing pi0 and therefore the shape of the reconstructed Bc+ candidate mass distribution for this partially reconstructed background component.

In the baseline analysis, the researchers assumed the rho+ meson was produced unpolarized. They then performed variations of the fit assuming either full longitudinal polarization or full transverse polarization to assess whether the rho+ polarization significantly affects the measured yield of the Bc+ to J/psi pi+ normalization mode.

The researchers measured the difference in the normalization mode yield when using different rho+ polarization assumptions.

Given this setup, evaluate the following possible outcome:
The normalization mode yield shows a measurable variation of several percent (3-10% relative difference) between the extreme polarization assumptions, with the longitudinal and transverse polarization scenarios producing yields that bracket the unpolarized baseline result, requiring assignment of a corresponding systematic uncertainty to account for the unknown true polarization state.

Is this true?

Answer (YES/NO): NO